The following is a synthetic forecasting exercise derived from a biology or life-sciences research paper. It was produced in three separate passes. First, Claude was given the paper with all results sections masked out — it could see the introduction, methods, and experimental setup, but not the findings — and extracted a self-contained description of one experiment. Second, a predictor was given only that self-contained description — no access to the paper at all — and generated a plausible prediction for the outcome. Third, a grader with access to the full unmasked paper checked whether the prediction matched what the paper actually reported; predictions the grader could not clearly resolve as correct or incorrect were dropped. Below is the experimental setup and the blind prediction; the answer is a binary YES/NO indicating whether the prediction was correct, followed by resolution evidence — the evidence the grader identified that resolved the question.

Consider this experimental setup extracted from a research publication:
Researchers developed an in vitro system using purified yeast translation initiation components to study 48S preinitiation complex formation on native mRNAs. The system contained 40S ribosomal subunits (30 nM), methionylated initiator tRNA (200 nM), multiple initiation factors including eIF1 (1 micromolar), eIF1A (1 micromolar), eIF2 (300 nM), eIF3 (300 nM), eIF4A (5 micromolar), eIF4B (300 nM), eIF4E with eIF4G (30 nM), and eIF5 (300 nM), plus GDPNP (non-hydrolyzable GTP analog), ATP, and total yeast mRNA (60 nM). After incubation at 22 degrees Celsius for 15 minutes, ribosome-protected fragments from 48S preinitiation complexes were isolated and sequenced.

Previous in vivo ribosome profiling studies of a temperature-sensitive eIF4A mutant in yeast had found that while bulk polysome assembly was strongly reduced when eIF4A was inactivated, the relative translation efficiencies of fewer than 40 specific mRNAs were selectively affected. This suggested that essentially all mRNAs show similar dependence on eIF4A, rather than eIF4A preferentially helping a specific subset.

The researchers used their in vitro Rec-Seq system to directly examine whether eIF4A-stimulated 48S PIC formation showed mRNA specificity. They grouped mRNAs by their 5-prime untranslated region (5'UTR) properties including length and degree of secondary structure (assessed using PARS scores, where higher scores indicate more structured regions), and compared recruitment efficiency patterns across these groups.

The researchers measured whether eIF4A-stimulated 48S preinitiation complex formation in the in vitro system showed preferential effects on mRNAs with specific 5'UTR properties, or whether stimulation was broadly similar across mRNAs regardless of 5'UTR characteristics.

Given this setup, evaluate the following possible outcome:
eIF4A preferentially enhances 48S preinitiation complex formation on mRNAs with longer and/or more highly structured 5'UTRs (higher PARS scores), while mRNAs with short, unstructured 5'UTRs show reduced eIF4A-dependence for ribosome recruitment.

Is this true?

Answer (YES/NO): NO